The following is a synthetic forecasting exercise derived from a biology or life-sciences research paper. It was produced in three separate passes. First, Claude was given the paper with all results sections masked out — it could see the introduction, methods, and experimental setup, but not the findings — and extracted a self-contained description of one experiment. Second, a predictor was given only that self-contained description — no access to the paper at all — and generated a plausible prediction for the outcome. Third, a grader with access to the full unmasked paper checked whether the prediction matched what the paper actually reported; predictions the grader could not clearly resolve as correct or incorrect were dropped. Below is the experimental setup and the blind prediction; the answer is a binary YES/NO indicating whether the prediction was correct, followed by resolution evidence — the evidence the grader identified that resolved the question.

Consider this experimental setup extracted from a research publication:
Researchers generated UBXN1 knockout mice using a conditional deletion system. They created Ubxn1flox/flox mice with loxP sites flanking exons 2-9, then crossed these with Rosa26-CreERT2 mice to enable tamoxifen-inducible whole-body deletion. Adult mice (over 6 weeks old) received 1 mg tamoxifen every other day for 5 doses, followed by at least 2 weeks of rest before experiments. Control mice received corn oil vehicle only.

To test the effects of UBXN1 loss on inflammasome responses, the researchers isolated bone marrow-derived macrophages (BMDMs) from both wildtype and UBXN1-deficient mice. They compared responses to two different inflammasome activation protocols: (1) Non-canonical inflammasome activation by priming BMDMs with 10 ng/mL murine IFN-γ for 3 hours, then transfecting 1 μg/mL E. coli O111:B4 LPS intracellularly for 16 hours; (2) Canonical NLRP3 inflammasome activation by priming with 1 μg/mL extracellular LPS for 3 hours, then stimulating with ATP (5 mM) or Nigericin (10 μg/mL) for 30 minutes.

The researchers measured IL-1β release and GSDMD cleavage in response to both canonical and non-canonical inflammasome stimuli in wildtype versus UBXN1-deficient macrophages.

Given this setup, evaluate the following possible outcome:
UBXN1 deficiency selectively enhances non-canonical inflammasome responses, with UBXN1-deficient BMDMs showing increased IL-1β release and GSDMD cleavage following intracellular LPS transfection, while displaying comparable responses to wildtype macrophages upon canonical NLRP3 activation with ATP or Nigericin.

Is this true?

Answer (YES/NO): NO